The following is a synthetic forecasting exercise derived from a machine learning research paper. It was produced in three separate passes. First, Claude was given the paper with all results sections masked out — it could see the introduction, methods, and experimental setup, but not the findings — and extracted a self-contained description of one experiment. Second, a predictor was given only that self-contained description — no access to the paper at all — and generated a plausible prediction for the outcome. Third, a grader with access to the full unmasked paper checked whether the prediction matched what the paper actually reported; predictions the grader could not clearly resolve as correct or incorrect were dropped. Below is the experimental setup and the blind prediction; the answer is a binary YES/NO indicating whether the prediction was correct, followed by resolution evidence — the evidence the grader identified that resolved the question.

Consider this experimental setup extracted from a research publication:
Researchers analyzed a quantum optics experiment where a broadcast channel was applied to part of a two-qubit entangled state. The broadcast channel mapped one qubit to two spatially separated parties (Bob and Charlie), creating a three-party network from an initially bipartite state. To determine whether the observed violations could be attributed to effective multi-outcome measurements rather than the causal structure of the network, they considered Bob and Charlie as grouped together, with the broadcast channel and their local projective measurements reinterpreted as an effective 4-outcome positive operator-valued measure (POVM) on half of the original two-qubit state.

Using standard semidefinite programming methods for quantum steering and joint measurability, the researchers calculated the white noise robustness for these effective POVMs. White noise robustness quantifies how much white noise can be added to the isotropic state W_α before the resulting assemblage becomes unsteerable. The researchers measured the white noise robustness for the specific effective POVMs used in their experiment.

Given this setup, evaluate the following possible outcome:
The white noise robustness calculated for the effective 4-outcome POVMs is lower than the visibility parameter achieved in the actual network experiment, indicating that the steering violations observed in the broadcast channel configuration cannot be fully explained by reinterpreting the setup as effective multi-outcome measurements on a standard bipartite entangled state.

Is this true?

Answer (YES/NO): NO